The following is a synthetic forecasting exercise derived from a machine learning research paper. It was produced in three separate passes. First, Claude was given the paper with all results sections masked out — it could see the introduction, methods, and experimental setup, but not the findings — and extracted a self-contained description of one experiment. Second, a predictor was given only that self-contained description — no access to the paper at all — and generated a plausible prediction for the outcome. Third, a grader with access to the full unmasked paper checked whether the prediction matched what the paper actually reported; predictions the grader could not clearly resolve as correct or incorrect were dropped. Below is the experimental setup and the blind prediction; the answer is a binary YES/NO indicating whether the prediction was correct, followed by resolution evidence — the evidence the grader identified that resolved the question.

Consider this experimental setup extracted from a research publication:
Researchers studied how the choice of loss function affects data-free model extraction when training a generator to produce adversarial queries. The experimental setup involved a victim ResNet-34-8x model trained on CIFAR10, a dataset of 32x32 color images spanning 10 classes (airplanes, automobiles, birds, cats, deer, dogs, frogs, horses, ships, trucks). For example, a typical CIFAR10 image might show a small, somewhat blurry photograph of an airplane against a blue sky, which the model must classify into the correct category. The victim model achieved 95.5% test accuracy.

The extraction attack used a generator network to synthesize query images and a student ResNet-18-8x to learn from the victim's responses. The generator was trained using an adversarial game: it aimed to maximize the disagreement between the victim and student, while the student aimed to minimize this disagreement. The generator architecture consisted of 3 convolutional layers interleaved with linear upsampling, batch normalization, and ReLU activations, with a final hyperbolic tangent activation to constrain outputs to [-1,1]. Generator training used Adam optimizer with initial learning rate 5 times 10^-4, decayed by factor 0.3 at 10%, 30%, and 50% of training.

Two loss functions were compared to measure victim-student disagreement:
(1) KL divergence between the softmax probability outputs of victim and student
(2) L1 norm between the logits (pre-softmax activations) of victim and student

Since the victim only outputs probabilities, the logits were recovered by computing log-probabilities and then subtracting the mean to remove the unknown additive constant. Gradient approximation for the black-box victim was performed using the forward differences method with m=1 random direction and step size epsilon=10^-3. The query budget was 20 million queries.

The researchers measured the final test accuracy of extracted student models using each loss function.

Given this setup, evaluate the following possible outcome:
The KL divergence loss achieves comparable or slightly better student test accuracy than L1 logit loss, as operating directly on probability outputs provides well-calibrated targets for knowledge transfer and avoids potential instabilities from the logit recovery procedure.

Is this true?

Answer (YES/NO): NO